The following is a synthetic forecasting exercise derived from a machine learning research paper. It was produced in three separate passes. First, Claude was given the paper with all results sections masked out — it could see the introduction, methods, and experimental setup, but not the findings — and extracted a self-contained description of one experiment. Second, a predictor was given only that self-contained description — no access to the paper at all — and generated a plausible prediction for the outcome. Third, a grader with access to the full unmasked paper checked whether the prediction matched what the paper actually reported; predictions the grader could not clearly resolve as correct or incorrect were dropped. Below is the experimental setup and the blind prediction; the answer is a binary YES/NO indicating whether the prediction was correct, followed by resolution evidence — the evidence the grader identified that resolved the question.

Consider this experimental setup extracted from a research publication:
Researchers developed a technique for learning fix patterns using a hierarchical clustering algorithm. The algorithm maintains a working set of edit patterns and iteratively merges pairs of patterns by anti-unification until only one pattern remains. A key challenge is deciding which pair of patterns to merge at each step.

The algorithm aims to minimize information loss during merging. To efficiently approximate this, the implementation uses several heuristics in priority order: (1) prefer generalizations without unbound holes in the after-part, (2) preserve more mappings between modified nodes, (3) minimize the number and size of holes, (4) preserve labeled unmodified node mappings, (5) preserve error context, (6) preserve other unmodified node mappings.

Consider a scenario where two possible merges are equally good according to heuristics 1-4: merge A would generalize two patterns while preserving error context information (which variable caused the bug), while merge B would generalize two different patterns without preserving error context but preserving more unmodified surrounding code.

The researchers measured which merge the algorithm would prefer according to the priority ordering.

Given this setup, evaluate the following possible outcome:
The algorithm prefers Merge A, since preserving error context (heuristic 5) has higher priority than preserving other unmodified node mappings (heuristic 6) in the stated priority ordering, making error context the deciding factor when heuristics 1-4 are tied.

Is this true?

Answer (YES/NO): YES